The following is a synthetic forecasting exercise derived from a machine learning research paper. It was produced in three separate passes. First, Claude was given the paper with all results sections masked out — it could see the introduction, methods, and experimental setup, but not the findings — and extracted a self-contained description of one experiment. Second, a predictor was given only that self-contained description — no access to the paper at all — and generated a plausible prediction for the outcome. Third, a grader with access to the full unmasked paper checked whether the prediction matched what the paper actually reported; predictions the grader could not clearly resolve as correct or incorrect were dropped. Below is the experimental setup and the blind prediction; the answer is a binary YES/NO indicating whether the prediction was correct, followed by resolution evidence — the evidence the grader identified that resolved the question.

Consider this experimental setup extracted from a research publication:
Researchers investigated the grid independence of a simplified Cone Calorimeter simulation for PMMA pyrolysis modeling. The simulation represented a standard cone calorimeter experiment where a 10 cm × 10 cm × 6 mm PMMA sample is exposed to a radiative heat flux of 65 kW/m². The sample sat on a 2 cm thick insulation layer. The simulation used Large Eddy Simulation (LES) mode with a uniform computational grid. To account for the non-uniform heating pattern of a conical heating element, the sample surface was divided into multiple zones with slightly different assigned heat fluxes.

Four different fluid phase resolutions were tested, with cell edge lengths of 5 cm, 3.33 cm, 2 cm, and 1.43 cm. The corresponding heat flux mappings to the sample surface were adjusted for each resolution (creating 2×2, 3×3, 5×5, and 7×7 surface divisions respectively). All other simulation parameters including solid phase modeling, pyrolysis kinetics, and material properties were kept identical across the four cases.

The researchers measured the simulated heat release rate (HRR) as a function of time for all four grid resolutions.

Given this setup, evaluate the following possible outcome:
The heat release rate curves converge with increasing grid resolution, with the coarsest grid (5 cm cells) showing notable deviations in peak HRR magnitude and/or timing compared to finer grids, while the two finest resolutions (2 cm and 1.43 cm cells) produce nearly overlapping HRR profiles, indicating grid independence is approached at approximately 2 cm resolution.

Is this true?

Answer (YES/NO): NO